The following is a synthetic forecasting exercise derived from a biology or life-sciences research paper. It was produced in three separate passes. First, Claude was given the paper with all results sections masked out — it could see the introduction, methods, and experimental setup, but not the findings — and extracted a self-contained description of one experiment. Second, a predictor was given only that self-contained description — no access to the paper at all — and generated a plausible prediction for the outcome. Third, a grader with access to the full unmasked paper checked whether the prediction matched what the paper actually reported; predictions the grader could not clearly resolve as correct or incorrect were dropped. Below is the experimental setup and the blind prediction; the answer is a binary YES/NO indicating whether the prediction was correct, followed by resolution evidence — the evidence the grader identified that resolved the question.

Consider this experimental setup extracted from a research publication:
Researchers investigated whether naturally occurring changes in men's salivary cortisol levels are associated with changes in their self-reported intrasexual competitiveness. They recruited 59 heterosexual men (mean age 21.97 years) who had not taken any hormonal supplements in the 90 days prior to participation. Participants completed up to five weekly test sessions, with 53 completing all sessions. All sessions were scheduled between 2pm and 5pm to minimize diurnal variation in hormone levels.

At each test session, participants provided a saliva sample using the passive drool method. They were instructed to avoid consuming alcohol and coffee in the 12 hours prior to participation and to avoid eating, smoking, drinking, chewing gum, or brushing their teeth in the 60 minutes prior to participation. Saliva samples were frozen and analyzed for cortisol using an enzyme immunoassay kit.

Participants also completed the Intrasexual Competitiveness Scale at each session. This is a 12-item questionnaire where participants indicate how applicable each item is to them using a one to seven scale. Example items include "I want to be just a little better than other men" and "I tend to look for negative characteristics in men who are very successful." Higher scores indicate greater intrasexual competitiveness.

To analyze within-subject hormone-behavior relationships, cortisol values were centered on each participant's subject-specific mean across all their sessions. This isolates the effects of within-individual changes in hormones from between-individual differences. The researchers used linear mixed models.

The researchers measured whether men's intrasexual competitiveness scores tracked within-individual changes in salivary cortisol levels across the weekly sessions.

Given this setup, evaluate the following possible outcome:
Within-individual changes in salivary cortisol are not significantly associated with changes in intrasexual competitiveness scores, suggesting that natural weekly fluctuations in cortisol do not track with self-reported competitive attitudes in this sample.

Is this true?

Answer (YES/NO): YES